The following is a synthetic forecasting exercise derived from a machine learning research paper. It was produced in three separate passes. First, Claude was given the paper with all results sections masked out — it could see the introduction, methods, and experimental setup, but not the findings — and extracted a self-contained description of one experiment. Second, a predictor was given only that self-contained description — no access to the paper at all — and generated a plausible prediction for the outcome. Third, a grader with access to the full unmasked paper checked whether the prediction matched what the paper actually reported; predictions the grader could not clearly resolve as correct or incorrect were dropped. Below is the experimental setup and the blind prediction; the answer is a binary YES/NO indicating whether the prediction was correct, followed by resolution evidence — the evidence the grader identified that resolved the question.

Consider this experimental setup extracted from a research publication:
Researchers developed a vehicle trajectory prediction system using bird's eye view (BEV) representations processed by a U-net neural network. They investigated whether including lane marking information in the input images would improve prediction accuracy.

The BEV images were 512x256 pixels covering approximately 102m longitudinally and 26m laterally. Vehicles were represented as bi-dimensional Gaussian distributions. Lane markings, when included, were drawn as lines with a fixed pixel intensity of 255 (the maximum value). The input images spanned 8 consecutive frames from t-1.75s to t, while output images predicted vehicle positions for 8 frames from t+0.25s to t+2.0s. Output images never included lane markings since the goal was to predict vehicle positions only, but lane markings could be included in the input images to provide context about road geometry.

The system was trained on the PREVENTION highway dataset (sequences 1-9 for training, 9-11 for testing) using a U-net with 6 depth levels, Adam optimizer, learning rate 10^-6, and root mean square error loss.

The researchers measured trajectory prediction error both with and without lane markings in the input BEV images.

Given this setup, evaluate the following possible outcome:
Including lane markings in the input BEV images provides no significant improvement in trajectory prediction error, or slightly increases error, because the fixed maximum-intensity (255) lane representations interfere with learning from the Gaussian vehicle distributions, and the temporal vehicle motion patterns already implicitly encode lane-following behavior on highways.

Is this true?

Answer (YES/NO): YES